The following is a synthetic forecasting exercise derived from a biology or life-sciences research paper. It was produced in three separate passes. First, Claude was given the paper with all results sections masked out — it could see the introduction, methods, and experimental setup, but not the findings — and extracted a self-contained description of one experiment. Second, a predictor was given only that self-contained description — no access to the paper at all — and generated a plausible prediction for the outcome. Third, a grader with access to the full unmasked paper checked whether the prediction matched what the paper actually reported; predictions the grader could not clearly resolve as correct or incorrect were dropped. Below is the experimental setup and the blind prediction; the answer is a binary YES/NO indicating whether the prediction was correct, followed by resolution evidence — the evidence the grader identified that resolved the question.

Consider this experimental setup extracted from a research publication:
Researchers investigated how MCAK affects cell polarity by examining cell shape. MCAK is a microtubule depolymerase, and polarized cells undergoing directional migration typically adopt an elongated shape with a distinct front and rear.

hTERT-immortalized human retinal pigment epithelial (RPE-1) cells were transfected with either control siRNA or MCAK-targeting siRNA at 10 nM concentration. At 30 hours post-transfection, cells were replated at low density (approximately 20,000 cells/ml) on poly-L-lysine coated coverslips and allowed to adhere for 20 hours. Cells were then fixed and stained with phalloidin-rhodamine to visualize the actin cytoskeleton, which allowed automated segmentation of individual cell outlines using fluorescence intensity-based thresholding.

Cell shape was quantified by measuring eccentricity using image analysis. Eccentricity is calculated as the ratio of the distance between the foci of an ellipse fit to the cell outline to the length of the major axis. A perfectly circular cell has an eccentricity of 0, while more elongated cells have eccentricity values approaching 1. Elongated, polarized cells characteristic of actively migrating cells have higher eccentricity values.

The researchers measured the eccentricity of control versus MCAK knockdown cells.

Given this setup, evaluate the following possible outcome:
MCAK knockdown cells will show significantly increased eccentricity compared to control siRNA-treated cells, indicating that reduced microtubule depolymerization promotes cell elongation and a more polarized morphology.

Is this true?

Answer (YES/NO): NO